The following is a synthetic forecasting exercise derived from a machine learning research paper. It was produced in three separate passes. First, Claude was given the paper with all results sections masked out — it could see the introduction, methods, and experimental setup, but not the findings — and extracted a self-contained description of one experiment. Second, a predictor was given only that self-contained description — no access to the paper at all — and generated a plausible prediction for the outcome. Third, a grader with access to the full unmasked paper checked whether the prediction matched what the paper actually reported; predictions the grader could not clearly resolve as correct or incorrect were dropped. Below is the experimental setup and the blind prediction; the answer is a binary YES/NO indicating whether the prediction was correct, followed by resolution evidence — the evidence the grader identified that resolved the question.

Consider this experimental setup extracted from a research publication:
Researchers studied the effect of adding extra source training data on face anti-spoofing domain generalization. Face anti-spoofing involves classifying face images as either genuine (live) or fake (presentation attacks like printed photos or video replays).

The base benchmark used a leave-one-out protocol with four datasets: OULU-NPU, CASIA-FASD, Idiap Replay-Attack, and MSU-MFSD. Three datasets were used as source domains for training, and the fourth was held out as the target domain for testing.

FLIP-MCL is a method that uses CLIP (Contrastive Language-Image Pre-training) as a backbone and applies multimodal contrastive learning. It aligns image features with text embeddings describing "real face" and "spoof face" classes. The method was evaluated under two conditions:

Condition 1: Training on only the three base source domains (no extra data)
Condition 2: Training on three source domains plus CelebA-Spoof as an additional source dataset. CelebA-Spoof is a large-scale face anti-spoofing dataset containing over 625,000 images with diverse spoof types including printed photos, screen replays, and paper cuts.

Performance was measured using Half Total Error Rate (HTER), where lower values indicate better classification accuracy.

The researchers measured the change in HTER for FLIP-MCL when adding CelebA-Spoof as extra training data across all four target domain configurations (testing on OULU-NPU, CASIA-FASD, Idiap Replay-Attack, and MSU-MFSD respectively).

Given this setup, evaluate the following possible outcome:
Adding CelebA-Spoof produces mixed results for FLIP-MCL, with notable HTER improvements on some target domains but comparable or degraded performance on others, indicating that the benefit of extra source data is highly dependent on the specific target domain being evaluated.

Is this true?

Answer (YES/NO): NO